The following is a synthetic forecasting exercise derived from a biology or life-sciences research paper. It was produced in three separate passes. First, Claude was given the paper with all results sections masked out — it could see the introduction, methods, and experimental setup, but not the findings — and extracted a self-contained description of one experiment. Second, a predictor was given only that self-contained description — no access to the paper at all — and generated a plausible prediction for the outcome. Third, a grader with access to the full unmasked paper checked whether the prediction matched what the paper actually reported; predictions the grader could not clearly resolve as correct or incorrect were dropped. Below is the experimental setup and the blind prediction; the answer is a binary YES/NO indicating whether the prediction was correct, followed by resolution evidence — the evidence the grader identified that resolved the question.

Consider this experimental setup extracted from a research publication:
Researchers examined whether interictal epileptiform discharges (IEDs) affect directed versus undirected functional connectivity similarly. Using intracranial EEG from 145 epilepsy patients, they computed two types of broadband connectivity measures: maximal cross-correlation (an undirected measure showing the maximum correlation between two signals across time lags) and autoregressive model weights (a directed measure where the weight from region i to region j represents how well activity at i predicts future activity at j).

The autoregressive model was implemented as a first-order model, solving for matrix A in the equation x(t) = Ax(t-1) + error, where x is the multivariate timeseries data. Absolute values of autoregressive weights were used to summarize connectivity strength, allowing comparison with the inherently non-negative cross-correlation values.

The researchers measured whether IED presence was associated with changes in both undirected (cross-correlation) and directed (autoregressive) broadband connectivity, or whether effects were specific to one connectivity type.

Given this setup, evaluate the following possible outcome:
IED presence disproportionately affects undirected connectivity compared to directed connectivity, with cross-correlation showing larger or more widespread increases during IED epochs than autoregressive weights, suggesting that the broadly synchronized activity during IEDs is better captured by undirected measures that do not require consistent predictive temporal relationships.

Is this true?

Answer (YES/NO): NO